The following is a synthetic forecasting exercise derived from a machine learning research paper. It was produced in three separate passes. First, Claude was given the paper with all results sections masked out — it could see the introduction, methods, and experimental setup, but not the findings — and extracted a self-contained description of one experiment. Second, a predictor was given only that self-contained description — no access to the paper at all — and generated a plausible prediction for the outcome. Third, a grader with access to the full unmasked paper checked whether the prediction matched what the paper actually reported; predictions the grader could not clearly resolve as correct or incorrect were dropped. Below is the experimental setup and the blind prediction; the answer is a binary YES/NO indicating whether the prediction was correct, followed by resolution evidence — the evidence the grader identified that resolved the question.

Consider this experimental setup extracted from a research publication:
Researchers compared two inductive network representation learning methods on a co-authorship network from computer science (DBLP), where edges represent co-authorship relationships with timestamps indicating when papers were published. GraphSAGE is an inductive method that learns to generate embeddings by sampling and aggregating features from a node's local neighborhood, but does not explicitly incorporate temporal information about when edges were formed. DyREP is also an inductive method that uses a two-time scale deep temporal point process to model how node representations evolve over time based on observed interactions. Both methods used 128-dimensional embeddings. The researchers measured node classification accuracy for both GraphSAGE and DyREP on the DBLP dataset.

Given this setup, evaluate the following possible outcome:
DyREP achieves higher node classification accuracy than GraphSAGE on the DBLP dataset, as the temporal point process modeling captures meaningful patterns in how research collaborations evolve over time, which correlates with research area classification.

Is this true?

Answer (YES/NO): NO